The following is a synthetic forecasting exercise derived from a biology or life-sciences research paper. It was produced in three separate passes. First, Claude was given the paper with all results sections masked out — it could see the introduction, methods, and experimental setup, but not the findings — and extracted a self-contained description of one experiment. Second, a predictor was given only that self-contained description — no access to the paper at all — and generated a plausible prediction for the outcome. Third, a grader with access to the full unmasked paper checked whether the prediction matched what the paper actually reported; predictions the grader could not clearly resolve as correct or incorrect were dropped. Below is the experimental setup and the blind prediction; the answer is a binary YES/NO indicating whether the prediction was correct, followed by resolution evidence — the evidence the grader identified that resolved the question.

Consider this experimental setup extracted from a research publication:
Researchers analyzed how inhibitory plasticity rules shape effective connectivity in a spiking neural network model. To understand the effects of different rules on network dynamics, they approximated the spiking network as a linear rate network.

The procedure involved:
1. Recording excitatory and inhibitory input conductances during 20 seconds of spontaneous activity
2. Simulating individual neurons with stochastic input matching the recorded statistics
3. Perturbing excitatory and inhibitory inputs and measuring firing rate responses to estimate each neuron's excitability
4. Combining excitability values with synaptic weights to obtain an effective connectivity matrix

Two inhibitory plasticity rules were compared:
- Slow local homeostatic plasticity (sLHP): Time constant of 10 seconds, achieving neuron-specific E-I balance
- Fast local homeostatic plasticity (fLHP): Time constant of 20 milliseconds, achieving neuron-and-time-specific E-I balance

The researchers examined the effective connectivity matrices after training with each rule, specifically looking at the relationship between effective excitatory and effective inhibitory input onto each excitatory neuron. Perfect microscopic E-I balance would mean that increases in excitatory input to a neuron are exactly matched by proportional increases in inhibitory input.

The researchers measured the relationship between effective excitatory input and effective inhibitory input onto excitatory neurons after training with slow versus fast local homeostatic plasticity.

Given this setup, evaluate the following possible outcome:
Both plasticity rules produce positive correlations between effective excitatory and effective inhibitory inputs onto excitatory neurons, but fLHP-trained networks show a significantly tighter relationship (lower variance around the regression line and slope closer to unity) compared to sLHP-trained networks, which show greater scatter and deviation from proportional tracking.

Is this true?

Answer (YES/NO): NO